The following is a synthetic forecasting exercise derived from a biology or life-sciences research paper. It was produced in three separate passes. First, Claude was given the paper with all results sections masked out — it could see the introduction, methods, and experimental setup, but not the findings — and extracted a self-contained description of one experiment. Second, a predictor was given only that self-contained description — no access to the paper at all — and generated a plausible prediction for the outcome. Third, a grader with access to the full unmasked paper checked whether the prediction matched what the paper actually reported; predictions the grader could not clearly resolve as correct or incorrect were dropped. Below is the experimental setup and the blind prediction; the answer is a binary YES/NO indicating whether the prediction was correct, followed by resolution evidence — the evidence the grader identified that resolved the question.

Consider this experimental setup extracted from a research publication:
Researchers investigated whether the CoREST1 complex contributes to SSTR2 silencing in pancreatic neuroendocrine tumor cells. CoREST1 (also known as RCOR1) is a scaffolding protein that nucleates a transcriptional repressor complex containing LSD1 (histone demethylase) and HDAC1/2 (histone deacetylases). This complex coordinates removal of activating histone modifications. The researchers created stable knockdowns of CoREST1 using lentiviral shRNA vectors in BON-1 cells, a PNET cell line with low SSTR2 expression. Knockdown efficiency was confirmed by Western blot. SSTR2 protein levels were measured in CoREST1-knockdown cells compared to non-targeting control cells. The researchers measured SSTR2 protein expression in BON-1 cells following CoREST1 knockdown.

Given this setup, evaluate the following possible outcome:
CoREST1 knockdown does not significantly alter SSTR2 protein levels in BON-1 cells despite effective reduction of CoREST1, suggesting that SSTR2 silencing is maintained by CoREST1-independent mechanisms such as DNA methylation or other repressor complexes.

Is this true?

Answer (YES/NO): YES